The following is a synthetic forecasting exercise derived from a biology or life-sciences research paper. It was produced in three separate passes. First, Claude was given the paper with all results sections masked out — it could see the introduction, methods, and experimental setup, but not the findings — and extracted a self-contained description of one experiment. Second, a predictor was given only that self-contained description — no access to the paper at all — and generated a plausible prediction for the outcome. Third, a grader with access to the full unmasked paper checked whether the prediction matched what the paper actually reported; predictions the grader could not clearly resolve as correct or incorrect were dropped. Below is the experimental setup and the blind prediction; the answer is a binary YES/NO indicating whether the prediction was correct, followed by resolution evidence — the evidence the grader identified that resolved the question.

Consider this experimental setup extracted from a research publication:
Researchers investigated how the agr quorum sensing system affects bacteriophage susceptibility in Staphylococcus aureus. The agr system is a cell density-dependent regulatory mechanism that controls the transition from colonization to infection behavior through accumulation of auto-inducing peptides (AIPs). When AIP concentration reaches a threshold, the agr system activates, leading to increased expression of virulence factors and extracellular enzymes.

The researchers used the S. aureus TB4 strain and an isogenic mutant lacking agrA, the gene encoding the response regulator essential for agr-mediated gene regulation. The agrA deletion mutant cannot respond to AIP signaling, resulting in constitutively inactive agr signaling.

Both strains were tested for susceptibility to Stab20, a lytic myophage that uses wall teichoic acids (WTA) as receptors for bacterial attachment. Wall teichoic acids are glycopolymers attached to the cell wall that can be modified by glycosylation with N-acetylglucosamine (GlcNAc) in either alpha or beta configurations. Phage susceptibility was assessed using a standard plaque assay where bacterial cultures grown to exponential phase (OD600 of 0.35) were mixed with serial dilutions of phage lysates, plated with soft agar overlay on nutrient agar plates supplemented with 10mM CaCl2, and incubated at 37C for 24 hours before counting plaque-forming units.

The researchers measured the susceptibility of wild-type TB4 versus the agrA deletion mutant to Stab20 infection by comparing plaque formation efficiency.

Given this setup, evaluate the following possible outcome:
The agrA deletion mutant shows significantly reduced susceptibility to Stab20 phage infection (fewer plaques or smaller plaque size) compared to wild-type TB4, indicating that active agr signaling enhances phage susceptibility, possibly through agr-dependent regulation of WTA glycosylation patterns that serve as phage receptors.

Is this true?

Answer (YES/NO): YES